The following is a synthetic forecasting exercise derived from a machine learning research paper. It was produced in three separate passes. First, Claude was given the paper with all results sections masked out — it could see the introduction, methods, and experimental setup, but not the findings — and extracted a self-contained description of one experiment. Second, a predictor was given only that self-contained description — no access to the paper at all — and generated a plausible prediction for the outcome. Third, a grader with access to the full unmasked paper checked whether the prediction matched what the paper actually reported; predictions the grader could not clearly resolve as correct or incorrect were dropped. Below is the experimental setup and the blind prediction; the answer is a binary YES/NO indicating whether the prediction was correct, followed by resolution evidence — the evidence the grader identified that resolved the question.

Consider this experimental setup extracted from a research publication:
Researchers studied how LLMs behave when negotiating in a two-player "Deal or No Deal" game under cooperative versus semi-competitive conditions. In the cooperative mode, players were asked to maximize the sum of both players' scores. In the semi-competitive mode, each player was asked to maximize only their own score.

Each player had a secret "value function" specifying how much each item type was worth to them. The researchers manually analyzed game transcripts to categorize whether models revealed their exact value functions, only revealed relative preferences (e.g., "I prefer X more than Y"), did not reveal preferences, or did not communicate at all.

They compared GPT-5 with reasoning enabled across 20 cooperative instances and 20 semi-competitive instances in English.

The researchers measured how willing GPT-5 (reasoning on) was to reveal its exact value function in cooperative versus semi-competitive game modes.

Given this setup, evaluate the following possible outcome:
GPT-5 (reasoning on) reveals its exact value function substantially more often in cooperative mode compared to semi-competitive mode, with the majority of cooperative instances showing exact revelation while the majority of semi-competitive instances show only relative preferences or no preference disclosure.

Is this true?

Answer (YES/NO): YES